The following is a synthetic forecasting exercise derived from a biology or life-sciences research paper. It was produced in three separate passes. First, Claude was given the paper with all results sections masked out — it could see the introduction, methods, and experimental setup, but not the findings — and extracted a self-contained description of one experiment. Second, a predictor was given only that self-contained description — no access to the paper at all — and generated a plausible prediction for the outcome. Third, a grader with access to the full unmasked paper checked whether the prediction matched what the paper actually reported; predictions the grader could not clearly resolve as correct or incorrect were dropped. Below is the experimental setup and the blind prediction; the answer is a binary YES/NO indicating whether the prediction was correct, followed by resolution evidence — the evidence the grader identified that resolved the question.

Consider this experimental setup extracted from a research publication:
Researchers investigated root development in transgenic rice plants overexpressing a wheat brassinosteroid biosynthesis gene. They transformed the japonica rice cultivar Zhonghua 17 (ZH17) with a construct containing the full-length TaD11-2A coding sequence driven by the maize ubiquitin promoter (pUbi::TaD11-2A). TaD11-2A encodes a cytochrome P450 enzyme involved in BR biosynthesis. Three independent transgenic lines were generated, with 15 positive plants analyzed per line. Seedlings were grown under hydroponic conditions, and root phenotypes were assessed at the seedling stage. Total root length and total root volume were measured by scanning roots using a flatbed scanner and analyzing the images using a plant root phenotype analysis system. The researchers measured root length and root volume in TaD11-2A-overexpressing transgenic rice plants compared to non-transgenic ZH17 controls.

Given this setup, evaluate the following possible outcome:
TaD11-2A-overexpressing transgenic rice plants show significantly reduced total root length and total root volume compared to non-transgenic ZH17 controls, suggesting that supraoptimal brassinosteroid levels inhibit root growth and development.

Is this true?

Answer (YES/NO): NO